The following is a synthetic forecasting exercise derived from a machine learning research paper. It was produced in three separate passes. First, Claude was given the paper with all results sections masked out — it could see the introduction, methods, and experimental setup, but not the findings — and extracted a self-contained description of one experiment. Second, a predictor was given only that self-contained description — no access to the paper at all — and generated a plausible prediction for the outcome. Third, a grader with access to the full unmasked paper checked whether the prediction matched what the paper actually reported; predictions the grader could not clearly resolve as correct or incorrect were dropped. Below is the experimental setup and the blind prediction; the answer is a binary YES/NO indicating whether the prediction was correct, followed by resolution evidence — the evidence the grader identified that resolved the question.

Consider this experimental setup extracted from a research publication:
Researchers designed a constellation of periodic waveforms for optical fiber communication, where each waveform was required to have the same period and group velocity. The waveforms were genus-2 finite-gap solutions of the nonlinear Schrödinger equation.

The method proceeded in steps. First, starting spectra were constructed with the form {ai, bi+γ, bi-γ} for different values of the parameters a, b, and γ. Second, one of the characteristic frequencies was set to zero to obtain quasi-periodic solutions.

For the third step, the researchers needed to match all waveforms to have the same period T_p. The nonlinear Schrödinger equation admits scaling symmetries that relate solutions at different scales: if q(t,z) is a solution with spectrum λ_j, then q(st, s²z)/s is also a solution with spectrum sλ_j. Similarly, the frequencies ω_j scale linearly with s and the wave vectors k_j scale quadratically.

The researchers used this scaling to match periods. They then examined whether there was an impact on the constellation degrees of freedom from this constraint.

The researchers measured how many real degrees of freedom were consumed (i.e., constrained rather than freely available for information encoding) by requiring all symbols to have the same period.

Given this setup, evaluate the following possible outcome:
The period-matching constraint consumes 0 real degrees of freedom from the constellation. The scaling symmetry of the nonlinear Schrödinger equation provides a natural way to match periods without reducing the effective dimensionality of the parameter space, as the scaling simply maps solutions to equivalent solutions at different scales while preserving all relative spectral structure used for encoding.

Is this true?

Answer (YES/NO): NO